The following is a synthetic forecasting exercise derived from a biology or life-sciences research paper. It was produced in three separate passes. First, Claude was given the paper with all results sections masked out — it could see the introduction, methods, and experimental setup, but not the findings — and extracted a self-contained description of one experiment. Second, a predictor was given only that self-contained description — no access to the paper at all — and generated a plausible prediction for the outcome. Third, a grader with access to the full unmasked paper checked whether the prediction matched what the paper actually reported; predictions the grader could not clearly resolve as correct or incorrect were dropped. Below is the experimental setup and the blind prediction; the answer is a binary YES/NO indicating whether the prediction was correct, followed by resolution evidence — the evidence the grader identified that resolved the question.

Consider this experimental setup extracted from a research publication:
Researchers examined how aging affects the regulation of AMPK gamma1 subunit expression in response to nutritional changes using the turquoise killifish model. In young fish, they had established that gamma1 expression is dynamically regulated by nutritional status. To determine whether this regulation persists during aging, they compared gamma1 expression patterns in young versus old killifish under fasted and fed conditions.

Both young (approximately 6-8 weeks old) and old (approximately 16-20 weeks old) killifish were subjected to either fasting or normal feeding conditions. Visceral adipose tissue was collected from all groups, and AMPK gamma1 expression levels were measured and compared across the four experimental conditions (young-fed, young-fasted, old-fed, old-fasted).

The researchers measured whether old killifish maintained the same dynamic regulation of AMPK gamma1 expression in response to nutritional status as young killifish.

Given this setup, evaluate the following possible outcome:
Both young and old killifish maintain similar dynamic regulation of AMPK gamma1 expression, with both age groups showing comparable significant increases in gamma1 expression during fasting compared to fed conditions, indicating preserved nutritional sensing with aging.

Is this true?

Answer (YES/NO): NO